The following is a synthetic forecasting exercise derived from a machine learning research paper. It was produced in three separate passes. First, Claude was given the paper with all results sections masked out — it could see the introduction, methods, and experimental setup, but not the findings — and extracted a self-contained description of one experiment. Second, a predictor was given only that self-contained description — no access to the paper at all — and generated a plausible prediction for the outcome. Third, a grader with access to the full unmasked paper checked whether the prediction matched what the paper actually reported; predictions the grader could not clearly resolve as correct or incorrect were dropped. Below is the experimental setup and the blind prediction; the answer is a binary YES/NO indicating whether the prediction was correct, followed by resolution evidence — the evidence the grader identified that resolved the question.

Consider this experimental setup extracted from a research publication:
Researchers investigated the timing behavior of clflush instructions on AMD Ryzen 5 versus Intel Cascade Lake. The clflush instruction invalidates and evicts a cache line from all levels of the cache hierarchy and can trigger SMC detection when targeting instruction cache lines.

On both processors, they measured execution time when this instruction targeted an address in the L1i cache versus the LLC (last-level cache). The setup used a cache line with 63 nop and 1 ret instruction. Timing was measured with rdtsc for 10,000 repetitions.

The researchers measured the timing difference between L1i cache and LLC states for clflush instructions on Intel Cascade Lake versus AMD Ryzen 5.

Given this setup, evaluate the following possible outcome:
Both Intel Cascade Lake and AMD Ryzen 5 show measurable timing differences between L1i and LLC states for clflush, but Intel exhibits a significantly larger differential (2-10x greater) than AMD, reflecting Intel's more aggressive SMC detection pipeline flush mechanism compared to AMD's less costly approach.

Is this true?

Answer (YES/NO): NO